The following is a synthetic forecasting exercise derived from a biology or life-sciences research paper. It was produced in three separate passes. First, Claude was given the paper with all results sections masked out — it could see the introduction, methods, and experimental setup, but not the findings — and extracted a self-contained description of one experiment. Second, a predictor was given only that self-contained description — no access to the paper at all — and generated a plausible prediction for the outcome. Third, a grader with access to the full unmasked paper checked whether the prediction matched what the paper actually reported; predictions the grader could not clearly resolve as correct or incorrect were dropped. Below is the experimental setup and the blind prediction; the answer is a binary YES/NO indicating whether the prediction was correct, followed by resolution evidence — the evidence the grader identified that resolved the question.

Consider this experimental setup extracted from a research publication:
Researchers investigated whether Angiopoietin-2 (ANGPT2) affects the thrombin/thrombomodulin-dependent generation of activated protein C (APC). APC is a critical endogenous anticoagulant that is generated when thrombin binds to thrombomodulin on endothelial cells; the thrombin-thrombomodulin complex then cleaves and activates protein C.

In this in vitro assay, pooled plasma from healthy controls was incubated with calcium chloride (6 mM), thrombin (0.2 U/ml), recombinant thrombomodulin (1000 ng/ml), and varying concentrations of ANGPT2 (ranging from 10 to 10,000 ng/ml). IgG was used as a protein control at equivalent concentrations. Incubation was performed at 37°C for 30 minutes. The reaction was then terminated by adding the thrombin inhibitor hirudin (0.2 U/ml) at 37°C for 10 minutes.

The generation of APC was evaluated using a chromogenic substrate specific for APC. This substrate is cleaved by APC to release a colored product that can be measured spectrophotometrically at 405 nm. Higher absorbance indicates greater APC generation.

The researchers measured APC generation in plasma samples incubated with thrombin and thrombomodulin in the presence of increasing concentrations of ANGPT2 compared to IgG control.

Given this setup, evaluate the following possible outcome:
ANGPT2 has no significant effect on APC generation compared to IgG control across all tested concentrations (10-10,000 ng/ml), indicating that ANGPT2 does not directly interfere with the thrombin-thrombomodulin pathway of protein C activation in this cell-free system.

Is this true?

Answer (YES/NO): NO